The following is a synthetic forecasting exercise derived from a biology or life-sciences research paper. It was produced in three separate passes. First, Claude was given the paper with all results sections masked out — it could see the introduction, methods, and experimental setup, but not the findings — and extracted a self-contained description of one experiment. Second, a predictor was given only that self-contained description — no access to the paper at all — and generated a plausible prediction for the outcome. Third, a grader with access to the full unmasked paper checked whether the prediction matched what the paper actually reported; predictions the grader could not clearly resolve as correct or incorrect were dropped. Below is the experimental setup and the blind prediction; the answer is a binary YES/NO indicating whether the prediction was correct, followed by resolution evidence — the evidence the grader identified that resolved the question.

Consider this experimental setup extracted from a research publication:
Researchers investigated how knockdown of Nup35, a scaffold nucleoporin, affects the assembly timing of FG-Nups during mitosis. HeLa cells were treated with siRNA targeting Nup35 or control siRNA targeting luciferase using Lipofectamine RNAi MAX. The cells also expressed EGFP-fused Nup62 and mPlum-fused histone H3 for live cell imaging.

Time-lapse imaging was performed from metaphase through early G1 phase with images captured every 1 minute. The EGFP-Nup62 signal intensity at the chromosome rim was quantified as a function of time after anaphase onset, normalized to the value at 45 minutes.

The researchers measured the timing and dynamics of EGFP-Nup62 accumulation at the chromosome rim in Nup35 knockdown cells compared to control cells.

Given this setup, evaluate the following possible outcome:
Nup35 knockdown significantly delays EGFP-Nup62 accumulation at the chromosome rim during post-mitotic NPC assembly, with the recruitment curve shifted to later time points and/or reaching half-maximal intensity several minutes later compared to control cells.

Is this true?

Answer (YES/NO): YES